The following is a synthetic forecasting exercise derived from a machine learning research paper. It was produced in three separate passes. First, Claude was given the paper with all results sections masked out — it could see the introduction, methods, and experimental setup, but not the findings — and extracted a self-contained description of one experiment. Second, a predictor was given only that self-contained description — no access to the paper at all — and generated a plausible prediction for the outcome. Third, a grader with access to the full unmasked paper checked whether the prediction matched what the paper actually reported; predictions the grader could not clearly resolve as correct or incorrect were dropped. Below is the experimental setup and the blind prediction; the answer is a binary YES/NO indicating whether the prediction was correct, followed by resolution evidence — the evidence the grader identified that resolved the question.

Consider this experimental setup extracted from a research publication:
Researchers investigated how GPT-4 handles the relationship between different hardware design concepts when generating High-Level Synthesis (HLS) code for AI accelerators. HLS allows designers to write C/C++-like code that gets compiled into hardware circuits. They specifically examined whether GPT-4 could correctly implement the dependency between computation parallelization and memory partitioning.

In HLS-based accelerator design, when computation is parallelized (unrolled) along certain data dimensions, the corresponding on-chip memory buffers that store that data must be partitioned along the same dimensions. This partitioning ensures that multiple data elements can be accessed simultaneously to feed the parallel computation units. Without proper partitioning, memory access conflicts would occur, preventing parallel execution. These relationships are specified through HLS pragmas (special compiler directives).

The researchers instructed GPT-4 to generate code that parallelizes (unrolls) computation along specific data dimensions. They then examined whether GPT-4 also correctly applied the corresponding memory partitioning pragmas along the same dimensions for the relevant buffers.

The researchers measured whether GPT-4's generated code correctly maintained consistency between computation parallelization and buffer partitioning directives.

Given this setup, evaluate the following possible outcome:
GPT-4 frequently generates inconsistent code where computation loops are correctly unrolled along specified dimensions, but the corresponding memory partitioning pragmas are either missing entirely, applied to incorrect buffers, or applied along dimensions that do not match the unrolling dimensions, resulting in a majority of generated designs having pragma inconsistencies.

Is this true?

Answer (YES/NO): YES